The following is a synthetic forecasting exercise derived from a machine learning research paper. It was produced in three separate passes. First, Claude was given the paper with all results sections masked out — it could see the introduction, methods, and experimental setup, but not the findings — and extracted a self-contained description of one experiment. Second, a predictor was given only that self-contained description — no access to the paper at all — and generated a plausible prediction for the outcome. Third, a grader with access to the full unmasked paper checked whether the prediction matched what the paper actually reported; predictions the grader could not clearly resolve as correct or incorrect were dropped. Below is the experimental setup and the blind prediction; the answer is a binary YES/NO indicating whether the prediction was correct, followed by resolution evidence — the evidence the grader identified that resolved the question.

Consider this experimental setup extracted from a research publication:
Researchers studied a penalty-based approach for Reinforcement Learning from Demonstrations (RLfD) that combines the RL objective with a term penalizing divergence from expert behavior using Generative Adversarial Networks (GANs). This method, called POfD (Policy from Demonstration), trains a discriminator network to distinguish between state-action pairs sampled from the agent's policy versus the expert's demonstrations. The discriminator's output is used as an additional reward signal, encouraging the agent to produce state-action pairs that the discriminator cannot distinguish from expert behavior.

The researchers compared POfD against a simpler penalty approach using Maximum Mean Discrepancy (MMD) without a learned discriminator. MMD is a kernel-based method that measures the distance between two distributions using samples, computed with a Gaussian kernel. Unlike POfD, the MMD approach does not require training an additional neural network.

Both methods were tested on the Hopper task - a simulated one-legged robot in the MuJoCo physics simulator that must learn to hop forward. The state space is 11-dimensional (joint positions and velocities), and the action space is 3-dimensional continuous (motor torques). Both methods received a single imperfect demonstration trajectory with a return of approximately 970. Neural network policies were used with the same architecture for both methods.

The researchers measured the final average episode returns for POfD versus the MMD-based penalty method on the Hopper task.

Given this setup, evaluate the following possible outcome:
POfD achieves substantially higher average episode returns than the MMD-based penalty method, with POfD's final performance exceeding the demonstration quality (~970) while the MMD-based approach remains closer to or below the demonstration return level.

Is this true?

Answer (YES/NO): NO